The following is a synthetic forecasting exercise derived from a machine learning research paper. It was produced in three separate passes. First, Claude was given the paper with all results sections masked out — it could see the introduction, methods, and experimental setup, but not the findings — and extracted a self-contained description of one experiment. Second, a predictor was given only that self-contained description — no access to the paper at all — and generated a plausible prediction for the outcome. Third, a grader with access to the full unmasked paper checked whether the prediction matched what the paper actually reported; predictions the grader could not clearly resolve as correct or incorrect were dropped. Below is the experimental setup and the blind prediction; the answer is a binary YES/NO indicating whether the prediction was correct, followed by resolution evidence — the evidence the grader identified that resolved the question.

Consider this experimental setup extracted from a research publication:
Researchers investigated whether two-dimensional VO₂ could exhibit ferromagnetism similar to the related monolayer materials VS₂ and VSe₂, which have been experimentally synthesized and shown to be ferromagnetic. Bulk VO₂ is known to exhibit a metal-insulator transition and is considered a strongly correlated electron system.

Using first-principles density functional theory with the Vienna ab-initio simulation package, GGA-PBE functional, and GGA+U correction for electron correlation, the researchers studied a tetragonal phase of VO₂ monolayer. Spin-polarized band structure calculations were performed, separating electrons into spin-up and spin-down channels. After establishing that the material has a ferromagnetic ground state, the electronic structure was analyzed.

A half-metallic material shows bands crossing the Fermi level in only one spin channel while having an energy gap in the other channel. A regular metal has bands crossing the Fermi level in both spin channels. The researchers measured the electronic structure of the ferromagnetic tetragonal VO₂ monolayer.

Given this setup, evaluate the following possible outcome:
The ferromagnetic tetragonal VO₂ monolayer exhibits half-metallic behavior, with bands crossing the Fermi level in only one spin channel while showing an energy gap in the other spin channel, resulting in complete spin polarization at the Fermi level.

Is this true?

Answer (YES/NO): YES